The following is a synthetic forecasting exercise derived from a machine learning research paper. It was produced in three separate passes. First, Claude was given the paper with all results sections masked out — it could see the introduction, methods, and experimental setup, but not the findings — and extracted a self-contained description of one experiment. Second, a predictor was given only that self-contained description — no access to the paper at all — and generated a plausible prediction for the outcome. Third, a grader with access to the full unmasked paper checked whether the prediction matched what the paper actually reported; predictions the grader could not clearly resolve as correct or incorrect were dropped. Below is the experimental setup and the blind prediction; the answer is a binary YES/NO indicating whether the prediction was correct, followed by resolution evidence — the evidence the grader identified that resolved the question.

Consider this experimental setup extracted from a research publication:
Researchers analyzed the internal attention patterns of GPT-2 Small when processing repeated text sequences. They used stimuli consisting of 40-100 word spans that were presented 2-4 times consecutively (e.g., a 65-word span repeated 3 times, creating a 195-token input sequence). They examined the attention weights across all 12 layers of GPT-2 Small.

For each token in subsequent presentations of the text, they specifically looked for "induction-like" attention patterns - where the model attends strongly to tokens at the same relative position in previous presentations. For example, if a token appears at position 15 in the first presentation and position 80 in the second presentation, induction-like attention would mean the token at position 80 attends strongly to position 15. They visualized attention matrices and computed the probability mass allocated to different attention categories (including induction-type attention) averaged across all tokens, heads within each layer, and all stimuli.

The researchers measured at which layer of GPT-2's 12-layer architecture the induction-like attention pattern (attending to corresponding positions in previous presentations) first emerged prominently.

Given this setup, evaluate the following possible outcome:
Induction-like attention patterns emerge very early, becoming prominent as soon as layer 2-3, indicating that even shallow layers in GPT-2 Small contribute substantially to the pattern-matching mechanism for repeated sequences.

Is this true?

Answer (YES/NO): NO